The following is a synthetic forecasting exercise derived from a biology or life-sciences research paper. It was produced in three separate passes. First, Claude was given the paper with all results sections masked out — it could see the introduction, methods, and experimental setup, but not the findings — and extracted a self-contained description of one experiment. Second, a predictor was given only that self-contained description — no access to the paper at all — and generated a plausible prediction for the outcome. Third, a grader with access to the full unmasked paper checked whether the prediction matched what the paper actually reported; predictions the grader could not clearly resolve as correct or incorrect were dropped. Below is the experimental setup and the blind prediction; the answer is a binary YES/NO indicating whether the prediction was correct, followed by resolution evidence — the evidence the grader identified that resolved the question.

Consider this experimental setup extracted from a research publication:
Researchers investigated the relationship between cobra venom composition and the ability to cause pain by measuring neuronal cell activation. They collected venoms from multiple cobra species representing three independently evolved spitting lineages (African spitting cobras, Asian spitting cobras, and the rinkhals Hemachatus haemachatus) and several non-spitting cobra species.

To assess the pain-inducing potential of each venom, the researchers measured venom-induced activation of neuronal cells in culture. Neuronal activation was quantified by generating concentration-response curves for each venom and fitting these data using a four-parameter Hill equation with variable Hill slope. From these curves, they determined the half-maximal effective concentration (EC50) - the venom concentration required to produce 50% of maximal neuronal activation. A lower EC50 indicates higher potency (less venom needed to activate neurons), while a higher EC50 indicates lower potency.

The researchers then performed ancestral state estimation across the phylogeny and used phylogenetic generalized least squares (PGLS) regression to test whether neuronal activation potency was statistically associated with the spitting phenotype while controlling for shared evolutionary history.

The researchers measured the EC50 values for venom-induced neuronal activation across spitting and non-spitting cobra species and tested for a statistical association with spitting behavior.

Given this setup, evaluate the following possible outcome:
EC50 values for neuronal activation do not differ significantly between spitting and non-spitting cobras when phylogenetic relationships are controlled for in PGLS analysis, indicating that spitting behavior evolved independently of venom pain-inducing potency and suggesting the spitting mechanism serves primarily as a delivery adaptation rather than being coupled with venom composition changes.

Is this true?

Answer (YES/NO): NO